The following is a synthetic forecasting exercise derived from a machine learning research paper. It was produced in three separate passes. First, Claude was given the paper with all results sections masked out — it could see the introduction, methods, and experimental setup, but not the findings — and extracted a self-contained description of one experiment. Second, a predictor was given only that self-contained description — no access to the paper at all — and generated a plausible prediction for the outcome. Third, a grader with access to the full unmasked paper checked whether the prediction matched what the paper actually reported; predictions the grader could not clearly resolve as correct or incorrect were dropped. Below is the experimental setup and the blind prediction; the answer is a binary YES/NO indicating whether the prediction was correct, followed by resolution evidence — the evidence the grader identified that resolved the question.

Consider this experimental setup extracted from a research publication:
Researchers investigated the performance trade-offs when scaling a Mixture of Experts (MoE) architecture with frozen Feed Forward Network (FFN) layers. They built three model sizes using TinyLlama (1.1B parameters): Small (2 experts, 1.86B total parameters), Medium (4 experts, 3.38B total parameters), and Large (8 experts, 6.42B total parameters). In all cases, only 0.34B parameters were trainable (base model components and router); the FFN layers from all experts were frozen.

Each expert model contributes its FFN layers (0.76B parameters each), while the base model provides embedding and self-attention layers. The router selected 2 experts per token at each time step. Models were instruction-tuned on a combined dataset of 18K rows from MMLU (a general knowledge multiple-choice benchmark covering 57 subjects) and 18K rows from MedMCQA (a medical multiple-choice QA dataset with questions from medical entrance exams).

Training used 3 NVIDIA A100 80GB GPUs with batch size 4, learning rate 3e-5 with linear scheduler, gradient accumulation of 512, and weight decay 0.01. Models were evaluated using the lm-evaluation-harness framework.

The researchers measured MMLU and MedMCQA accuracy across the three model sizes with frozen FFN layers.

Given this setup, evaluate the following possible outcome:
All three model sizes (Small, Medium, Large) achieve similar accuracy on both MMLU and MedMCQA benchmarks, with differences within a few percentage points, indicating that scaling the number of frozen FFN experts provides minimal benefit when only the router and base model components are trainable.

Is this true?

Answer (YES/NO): YES